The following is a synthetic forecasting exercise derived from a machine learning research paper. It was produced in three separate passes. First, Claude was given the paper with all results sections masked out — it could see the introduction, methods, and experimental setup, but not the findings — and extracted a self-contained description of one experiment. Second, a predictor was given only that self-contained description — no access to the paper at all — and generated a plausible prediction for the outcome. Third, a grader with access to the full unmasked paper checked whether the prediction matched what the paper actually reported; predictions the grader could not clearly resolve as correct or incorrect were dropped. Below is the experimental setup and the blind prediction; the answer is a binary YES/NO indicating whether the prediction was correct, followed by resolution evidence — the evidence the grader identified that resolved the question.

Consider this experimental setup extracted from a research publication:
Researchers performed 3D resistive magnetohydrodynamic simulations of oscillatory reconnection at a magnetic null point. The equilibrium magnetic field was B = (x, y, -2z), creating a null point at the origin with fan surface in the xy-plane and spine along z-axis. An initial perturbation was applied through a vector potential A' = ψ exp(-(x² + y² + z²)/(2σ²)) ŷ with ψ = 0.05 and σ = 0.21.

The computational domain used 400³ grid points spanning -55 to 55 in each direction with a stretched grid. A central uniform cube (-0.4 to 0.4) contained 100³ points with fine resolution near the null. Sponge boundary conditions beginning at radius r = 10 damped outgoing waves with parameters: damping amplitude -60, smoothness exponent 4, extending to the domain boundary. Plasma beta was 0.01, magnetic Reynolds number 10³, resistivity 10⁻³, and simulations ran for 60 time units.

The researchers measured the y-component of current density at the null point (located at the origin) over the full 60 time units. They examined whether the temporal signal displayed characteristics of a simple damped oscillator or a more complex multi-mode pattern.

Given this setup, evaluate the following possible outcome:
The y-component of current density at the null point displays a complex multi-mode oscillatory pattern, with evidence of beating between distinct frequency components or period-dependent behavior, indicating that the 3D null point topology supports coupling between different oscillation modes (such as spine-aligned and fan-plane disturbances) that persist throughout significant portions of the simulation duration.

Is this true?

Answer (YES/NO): NO